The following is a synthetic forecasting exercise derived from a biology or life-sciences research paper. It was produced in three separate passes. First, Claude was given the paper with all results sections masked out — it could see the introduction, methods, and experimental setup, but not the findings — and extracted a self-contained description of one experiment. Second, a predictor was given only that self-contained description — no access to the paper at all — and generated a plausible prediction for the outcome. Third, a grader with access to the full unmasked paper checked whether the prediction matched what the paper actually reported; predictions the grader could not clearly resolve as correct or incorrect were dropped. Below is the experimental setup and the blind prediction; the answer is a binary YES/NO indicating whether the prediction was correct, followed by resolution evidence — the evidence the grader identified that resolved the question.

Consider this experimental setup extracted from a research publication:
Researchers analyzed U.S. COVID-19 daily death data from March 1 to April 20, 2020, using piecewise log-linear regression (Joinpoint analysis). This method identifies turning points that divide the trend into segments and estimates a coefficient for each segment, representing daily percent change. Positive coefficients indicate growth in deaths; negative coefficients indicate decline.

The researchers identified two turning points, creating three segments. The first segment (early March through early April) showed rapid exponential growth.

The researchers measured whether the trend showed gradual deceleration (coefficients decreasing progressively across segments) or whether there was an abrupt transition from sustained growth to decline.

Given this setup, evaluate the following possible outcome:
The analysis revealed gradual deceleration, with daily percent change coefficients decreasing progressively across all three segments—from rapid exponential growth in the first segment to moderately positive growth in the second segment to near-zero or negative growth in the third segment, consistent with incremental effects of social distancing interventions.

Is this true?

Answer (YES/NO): YES